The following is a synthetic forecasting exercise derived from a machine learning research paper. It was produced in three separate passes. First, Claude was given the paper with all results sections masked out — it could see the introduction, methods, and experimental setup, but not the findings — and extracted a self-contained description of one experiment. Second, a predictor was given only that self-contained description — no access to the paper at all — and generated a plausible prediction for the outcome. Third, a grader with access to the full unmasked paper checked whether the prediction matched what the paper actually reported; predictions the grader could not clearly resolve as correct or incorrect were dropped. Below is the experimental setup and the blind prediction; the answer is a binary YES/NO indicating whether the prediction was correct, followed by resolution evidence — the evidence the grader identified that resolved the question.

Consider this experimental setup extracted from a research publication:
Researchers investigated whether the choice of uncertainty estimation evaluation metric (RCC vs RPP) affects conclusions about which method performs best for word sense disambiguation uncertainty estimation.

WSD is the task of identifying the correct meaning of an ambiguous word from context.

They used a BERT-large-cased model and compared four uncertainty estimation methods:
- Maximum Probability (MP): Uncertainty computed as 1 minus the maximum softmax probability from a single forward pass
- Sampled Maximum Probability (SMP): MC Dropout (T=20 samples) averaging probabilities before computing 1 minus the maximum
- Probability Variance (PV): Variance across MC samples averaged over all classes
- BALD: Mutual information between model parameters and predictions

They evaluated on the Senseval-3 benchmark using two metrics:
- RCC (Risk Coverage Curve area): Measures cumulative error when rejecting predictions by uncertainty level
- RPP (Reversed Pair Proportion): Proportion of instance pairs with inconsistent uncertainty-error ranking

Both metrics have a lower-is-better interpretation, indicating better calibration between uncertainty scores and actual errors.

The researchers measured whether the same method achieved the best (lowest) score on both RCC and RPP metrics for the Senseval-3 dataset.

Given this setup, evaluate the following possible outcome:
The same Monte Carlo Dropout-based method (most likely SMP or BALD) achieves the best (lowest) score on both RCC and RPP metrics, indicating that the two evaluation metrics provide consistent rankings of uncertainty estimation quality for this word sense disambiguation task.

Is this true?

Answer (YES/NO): YES